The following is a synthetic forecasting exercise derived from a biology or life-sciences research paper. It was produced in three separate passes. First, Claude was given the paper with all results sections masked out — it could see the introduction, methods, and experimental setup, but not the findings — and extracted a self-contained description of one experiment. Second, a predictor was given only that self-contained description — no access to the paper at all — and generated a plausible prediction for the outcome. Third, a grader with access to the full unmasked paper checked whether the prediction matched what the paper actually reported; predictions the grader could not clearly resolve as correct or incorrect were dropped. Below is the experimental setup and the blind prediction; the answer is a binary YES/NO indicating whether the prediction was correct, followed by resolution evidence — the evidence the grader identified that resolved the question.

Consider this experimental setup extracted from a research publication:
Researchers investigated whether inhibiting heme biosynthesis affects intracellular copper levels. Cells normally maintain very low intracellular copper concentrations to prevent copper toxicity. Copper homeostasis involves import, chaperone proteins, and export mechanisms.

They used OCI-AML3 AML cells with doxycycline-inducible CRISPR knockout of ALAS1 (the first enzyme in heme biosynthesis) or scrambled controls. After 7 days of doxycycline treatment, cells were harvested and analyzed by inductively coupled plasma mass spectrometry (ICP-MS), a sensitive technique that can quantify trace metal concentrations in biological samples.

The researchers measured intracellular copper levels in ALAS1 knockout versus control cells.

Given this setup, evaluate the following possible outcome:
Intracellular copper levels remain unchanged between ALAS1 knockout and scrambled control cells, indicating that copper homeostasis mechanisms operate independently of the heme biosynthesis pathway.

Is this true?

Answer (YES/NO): NO